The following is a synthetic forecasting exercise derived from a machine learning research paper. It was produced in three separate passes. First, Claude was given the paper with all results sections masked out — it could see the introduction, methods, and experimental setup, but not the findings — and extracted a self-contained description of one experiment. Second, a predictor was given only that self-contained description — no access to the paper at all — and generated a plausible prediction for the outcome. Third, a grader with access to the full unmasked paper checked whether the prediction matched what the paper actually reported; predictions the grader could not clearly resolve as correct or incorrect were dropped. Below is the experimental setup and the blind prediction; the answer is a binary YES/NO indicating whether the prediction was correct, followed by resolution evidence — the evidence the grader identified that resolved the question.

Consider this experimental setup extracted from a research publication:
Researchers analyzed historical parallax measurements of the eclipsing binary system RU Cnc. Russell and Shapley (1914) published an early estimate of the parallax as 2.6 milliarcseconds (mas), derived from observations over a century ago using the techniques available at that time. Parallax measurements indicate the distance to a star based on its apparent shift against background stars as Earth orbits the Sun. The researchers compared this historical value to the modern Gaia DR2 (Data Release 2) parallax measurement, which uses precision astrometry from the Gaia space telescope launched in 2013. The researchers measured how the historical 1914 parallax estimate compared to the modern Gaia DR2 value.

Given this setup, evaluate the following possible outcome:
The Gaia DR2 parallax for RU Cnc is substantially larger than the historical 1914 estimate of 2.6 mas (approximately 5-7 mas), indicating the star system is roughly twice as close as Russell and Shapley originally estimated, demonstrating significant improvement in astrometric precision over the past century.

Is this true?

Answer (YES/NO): NO